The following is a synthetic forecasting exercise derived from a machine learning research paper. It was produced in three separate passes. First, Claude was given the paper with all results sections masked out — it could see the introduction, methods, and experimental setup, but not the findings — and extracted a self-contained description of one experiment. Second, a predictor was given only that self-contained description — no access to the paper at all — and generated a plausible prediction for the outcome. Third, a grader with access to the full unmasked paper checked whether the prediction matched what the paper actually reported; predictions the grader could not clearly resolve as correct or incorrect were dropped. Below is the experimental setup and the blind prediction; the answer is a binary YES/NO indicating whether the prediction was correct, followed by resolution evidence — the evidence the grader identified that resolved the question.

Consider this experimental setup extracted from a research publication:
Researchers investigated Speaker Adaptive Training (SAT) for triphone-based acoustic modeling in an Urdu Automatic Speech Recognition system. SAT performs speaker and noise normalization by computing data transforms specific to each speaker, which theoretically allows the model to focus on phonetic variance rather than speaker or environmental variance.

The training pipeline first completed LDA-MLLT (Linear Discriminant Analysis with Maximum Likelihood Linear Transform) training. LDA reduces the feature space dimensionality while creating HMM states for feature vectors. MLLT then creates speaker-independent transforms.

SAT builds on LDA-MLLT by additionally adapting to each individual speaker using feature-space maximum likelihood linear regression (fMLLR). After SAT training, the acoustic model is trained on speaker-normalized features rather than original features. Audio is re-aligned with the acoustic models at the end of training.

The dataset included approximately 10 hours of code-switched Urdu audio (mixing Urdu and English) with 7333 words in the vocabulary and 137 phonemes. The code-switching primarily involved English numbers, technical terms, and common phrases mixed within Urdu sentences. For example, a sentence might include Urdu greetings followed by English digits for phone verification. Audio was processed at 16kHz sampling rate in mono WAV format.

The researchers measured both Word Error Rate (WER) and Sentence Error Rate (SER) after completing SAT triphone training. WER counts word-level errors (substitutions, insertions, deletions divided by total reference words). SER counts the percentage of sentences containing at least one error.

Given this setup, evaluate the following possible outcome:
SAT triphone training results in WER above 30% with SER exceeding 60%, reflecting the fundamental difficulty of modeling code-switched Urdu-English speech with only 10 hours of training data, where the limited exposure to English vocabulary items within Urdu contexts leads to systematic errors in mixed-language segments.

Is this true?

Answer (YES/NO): NO